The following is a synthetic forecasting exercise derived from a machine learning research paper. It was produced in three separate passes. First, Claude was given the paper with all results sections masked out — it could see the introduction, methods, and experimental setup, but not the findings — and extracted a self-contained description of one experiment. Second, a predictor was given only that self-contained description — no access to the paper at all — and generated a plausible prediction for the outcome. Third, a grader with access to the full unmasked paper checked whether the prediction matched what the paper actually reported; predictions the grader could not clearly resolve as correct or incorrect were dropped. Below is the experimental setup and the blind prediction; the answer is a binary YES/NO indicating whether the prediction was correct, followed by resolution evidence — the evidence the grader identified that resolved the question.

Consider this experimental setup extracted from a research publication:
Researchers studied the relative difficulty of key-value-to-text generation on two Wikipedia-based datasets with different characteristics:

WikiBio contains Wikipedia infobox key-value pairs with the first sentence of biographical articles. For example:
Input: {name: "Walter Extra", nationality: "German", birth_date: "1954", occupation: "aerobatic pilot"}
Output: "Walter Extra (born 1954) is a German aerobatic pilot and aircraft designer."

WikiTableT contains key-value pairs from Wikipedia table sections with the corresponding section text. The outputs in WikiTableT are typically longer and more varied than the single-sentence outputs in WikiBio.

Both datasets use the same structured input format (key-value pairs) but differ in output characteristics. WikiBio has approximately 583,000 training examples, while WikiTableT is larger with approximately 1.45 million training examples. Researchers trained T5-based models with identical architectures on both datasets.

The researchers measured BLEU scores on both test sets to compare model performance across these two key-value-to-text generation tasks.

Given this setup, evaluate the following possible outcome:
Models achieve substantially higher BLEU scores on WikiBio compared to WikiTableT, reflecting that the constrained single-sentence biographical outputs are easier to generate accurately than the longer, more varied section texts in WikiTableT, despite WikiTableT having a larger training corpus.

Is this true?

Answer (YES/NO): YES